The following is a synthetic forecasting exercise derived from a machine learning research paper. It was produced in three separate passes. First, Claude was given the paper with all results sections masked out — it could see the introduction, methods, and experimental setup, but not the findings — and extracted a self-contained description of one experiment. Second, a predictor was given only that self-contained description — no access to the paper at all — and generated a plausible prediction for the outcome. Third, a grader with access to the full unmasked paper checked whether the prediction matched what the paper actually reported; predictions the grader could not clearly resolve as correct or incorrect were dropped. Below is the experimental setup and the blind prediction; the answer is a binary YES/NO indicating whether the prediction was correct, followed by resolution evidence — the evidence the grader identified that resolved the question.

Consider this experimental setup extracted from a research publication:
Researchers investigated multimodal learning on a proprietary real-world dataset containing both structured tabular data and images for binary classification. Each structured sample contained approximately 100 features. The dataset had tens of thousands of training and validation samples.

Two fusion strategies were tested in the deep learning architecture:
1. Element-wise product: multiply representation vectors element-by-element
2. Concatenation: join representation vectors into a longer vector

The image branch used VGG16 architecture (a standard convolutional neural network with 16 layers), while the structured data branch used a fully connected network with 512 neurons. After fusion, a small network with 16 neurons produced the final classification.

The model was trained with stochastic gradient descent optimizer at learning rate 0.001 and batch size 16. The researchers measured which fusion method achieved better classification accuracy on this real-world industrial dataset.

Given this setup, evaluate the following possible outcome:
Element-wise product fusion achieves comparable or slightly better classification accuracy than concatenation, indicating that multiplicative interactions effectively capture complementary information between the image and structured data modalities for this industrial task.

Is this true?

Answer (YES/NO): YES